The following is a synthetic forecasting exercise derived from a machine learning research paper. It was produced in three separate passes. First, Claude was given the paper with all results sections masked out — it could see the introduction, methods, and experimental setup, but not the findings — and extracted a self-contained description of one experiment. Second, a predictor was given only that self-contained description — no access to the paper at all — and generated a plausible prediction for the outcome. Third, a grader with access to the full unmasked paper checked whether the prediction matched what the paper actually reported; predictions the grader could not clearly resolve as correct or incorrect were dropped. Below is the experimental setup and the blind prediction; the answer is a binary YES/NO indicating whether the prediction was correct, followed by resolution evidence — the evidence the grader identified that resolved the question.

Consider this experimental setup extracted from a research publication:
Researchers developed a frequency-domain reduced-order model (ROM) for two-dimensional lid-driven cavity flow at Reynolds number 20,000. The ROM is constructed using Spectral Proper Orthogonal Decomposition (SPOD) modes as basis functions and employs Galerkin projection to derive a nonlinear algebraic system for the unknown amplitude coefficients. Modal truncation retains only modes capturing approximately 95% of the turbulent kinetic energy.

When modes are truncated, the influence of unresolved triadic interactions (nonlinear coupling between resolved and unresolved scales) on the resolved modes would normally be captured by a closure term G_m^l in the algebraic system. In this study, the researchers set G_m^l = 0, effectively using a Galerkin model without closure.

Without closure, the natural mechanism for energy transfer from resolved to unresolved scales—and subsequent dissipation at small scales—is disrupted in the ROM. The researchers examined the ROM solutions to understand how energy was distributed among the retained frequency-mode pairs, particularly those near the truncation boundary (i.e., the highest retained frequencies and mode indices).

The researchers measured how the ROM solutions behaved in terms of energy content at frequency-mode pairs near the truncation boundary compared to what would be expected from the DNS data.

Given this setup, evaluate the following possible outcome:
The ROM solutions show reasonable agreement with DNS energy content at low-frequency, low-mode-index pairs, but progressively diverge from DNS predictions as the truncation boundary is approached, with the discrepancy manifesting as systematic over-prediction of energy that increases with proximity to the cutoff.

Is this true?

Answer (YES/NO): YES